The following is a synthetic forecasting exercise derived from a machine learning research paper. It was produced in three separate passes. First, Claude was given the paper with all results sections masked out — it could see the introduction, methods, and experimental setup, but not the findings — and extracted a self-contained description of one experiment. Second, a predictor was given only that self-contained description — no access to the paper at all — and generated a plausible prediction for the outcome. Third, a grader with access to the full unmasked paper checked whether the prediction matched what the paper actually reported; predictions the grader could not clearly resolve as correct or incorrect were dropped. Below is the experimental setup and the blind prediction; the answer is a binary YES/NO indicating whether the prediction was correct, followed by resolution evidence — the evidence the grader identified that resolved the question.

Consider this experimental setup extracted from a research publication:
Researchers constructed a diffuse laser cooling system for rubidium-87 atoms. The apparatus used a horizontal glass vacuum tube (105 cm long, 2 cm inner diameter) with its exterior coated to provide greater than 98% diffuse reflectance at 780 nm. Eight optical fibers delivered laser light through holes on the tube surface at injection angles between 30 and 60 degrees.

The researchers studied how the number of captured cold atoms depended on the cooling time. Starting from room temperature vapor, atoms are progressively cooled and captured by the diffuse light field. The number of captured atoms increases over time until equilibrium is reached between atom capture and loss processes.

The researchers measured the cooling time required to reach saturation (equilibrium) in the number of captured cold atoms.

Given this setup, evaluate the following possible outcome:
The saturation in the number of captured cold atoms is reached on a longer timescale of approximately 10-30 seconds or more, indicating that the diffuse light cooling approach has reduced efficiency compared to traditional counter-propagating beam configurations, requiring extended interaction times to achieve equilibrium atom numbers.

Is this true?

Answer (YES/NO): NO